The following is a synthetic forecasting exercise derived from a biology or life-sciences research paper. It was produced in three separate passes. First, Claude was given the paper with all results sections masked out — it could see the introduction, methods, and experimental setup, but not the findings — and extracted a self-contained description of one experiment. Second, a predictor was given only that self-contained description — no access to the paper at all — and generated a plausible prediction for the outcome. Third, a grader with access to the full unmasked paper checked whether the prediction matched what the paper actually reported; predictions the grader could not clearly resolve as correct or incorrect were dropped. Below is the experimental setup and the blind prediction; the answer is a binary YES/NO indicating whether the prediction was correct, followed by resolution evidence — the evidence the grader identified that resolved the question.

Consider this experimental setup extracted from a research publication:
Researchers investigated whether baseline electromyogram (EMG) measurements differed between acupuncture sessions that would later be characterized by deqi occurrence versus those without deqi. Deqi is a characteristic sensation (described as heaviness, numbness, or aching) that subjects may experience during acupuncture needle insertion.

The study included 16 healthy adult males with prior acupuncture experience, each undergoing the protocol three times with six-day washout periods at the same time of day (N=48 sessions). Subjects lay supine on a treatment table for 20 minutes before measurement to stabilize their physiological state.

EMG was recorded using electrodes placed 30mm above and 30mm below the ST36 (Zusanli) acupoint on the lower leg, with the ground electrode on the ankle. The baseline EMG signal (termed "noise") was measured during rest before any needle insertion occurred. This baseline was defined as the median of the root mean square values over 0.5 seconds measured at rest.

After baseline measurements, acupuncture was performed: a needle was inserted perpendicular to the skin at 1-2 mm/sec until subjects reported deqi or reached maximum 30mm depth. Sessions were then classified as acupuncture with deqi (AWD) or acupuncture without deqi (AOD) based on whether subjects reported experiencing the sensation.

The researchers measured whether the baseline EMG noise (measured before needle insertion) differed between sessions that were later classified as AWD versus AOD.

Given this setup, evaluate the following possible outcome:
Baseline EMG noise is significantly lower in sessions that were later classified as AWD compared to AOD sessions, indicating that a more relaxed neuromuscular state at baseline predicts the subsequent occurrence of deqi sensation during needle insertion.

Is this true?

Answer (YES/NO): NO